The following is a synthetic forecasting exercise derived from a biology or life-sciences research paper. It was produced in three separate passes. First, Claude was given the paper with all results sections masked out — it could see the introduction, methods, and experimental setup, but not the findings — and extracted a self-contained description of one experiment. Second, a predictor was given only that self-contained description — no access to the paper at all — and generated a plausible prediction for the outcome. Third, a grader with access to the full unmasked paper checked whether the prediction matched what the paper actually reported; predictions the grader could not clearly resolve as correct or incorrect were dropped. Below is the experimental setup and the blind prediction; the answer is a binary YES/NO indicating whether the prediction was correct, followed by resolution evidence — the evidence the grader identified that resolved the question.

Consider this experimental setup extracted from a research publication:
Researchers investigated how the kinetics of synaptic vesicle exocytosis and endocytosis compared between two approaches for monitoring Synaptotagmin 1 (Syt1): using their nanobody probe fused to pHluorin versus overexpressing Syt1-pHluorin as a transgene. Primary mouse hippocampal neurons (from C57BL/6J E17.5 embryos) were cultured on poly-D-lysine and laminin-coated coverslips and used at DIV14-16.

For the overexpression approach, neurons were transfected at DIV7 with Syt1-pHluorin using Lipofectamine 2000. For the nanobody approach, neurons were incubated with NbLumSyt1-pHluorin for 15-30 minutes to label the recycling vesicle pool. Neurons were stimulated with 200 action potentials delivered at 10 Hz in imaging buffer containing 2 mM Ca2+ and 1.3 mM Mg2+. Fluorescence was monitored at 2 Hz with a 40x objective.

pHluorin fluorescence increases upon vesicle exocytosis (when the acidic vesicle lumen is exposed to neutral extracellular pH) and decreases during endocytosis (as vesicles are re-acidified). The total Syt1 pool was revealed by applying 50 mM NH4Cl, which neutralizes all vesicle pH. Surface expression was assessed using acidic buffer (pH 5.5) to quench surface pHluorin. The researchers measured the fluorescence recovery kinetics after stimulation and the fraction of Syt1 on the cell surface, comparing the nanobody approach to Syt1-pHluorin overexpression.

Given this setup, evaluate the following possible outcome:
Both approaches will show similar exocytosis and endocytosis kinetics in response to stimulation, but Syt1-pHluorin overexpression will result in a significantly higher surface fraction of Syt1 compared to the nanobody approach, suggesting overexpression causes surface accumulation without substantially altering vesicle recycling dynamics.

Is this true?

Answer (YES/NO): NO